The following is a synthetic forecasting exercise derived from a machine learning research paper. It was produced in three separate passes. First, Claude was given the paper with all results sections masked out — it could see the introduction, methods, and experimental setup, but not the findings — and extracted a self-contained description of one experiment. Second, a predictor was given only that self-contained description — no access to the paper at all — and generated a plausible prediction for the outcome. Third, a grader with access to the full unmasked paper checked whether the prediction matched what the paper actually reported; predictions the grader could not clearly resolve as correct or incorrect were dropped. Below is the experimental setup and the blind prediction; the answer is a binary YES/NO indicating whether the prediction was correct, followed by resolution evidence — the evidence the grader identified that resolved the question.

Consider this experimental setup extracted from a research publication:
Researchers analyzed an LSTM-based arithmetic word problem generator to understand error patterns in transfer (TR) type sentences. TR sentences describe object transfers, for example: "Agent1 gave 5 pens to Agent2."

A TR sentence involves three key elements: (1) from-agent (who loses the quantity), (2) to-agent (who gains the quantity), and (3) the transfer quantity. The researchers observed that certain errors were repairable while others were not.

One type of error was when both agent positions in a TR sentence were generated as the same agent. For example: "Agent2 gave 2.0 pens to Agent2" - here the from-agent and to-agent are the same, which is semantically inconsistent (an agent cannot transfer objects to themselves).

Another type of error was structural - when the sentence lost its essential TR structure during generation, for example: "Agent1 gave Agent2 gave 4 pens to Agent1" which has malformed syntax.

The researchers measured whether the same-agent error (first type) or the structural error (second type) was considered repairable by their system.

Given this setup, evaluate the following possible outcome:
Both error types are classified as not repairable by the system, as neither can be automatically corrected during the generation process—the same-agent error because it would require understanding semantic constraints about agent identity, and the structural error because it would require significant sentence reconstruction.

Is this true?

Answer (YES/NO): NO